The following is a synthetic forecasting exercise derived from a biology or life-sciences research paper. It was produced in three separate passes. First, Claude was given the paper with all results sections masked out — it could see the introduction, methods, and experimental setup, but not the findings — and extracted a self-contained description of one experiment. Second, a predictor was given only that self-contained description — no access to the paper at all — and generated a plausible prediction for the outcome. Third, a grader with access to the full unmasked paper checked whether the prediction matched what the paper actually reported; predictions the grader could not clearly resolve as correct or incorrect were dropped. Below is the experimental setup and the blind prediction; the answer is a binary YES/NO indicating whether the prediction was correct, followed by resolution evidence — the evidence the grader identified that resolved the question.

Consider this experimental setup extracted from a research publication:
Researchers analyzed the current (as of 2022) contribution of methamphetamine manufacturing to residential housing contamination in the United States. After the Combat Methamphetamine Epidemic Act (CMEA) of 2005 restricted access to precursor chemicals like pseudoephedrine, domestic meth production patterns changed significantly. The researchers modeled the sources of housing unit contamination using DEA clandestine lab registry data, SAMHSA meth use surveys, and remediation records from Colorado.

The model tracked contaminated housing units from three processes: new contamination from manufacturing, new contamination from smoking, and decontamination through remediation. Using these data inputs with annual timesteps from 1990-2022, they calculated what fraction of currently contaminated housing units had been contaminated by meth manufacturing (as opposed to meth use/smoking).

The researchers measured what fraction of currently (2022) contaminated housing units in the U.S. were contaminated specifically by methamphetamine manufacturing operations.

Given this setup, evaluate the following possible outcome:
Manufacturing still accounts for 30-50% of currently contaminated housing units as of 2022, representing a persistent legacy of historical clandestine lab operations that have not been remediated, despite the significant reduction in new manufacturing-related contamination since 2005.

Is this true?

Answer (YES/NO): NO